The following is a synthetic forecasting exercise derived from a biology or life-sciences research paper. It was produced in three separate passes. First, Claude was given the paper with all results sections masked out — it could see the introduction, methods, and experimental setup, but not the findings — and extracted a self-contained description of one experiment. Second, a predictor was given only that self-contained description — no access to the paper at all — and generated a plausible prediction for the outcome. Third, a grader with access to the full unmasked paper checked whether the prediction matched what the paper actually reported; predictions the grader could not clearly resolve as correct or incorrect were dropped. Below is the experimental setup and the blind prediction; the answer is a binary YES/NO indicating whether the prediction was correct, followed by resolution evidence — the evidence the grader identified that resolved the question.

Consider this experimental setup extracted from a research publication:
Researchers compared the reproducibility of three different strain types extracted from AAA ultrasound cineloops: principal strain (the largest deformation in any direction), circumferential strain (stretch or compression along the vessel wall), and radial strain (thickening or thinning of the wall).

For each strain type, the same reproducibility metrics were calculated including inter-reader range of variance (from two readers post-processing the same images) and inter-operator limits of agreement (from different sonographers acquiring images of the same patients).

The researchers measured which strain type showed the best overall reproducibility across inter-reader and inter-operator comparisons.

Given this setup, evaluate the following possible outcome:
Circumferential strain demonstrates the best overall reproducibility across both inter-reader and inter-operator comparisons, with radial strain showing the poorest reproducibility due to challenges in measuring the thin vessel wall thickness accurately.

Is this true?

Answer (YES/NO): NO